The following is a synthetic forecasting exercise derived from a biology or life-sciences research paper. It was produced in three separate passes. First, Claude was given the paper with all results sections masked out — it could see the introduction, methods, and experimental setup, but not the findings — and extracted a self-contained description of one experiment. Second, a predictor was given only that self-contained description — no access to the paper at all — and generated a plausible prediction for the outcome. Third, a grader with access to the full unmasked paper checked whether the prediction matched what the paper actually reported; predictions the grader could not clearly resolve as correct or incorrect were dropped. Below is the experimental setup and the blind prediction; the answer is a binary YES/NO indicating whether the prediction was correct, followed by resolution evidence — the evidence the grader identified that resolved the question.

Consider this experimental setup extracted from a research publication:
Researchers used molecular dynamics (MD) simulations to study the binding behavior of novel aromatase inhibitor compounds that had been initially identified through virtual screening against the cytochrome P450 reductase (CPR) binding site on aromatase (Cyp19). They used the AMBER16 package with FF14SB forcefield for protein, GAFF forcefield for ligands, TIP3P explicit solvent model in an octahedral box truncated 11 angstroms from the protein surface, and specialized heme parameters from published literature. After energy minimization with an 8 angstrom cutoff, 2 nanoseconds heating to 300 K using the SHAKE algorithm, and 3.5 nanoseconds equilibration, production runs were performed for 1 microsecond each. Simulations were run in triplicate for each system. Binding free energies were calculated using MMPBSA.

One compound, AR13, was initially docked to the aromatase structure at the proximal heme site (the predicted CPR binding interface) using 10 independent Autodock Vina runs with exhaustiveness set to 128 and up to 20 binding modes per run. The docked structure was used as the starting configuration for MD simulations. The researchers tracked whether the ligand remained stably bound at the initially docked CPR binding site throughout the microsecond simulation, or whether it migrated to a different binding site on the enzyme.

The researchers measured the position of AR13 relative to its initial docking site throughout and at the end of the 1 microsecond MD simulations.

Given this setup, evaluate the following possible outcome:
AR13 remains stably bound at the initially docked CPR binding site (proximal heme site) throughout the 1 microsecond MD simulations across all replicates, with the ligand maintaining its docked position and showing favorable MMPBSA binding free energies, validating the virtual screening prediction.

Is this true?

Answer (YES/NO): NO